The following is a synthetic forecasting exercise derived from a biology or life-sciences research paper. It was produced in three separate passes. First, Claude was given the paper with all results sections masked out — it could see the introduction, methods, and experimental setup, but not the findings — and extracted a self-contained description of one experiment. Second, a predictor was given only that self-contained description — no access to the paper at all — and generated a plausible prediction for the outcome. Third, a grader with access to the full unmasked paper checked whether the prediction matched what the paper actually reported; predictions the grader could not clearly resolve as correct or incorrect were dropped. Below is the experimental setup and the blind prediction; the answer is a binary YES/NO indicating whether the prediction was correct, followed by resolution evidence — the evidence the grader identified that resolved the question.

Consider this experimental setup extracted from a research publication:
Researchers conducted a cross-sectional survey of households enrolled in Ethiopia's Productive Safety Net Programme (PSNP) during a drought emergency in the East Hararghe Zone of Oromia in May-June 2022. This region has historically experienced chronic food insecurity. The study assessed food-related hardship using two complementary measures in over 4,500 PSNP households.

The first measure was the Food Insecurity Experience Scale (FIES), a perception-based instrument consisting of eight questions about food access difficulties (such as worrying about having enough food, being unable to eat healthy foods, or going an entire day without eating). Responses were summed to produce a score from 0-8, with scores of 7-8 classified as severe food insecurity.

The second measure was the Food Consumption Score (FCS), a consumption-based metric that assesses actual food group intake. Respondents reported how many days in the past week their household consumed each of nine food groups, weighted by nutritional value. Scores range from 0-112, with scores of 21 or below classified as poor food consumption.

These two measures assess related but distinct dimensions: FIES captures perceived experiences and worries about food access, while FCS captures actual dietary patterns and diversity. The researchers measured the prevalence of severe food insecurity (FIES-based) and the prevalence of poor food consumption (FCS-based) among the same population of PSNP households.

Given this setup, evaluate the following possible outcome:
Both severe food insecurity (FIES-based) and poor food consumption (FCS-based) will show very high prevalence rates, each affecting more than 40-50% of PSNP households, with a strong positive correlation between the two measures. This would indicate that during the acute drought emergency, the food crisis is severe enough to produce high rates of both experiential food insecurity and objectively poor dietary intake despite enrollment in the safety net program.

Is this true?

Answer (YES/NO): YES